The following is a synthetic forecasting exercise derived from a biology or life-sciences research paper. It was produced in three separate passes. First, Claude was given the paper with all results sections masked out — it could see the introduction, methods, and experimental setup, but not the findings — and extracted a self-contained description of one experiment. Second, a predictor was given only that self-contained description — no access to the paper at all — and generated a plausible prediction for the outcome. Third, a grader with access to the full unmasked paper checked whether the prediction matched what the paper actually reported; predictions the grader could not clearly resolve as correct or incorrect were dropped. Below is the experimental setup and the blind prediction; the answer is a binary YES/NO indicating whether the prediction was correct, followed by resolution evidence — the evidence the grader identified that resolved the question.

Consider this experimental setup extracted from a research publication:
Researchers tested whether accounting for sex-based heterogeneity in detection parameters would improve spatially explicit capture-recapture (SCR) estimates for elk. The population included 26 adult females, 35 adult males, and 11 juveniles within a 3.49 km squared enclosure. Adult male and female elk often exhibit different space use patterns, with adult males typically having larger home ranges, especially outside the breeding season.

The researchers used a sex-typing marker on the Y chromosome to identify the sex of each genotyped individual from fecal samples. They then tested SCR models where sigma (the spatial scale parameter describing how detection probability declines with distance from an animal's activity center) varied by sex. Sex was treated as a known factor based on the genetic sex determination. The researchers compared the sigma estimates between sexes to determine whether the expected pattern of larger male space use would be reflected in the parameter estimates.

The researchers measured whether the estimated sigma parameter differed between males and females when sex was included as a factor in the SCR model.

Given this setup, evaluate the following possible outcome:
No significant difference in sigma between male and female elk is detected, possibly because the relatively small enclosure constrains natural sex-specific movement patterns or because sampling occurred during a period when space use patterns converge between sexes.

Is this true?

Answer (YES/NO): YES